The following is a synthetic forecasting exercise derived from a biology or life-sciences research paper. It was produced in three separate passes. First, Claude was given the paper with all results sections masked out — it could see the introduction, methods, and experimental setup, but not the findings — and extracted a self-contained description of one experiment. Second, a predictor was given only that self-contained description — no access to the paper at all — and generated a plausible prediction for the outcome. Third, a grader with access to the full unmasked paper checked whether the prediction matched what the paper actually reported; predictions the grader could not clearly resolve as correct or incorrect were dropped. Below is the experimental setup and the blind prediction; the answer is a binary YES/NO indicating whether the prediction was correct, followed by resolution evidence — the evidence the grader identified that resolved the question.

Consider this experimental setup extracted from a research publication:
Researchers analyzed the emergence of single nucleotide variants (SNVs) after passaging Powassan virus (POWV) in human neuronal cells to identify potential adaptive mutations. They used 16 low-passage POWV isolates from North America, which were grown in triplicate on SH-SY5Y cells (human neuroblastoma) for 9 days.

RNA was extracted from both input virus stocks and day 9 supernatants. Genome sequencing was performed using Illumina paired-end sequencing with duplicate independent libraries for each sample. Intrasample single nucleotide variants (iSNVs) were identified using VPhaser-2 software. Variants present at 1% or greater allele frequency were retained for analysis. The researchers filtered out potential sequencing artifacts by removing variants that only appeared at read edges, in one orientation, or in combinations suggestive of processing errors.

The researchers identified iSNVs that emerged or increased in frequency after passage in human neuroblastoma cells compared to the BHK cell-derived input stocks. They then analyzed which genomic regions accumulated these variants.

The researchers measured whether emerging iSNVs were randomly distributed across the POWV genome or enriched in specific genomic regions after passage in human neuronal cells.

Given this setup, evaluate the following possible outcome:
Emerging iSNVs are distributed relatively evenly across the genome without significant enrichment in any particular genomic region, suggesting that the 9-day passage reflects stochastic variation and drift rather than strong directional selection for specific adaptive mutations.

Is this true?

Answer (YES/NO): NO